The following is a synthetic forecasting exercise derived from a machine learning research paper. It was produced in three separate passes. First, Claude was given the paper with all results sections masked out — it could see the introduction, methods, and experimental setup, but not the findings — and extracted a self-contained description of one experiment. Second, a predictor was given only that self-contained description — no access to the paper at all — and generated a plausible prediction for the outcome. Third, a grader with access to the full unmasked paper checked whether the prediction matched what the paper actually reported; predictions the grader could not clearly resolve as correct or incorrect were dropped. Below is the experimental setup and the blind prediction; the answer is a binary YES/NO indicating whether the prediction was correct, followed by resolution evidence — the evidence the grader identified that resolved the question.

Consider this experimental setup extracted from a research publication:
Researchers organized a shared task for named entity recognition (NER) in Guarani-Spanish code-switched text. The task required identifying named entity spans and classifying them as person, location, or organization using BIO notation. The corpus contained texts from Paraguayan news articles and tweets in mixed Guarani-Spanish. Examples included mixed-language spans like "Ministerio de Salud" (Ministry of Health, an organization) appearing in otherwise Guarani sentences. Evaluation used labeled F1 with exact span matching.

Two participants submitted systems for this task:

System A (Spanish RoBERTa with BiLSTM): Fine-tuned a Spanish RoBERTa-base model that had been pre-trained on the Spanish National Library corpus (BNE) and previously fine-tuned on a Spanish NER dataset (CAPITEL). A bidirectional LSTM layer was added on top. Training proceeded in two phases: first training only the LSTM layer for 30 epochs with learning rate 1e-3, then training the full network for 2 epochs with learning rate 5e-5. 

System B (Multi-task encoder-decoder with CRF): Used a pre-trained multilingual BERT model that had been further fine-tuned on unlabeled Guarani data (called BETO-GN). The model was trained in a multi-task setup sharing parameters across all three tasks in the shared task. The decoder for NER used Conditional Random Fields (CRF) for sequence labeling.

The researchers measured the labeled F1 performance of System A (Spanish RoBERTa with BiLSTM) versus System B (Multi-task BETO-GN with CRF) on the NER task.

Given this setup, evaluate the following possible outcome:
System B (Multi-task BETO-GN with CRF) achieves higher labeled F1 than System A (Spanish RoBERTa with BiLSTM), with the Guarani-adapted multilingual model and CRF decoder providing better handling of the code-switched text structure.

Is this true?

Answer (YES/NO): NO